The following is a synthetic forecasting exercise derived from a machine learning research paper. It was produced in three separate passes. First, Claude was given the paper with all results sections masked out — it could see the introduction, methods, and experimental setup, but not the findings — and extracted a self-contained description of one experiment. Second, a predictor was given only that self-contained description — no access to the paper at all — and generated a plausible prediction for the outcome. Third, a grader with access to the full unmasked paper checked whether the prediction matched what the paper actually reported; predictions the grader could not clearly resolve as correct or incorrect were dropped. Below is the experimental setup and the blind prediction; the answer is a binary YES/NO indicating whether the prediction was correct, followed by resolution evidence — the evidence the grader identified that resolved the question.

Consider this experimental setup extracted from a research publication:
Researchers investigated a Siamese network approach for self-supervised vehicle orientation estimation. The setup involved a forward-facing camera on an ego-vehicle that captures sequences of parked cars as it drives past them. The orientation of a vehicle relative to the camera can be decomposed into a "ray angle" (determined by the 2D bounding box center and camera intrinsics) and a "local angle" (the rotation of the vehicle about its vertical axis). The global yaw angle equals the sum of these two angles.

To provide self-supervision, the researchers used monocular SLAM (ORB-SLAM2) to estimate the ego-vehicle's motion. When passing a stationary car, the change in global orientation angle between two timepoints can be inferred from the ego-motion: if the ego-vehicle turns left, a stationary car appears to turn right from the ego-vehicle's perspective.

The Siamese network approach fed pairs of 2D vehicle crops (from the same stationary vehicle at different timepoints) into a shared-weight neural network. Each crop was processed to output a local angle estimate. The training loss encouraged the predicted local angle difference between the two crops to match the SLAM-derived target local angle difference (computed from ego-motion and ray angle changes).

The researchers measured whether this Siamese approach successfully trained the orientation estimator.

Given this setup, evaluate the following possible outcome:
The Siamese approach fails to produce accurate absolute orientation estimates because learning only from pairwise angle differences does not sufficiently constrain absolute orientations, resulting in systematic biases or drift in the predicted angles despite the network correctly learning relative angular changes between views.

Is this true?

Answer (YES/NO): NO